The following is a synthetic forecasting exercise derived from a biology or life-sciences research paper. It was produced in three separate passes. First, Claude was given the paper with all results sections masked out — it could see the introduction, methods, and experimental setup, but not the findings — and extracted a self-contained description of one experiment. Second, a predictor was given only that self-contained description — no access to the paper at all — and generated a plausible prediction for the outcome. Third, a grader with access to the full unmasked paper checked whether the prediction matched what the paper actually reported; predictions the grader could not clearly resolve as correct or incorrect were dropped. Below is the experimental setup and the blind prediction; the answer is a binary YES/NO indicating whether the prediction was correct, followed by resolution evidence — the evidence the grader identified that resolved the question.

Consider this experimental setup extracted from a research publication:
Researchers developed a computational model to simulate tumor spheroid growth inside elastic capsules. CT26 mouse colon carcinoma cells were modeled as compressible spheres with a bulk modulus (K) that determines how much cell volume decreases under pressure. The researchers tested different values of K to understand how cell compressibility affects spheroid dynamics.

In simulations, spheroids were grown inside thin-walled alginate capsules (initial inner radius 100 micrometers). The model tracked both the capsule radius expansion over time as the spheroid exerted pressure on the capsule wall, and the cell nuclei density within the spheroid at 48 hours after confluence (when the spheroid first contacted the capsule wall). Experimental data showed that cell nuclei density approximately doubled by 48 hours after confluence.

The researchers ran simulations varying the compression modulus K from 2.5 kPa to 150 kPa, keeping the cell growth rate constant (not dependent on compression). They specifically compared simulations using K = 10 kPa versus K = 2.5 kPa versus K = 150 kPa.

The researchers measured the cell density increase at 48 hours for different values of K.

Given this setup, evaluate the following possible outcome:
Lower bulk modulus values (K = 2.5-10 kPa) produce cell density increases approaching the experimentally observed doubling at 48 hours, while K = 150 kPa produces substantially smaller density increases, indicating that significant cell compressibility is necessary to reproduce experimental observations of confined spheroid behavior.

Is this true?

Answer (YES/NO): NO